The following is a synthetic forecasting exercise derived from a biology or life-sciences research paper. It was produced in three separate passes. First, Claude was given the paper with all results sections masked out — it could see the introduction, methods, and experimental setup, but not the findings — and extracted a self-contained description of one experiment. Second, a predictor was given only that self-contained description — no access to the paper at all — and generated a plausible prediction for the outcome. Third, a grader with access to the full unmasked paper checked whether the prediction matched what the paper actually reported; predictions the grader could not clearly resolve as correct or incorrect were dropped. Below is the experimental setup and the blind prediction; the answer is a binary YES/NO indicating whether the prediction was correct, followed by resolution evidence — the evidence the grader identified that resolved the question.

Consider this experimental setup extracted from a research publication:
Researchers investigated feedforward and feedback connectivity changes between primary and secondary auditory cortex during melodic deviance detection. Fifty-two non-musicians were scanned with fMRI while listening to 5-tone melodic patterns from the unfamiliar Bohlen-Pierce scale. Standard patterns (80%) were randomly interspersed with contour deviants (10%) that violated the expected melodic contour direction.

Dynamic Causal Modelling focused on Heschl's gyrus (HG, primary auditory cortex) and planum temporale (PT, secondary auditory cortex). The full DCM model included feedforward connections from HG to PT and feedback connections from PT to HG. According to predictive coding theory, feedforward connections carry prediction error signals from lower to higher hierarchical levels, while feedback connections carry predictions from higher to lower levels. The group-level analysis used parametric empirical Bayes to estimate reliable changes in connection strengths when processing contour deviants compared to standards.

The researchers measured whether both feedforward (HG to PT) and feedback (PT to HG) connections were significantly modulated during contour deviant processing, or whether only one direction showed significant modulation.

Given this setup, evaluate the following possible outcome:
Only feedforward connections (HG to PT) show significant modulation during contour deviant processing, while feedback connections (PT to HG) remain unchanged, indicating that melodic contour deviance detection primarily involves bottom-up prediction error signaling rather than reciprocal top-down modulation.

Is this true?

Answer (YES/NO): YES